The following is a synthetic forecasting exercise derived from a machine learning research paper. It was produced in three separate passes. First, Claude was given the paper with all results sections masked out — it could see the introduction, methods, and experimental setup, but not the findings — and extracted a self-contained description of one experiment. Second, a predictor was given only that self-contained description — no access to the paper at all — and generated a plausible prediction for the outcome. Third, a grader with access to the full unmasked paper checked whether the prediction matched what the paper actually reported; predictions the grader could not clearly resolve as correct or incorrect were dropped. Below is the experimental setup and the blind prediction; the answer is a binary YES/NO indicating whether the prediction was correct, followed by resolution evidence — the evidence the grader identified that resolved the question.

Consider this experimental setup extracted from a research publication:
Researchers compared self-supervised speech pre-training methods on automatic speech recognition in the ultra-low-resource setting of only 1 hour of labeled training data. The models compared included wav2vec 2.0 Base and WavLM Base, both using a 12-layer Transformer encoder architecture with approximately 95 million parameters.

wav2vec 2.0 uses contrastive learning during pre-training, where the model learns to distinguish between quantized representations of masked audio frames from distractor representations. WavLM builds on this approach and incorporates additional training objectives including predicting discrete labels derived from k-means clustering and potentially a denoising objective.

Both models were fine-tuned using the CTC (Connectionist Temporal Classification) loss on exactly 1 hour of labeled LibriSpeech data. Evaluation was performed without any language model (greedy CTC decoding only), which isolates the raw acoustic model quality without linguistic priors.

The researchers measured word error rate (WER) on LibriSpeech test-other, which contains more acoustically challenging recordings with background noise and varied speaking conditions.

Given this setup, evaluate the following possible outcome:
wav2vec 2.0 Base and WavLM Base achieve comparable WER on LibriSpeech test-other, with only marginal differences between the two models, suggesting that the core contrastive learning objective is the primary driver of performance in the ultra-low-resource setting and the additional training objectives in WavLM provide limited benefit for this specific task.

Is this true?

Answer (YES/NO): YES